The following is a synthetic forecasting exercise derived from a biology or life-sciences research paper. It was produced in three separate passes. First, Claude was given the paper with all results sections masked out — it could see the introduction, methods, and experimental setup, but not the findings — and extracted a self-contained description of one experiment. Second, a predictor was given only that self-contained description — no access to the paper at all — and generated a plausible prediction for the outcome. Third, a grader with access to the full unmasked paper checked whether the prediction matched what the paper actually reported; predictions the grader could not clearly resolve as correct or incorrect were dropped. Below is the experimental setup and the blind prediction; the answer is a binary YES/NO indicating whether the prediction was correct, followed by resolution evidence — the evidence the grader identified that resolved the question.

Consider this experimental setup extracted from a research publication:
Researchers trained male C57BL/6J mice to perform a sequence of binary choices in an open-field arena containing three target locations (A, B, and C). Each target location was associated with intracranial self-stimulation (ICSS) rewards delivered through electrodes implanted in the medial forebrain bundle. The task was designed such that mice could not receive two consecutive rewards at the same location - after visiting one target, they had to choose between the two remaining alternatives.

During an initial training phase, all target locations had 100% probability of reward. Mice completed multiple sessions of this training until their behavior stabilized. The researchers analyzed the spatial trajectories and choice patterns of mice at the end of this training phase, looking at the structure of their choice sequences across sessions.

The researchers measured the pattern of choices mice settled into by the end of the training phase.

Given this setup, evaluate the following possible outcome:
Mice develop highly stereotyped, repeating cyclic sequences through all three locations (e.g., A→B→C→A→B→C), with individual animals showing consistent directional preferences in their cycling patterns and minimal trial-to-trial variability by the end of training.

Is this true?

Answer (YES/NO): YES